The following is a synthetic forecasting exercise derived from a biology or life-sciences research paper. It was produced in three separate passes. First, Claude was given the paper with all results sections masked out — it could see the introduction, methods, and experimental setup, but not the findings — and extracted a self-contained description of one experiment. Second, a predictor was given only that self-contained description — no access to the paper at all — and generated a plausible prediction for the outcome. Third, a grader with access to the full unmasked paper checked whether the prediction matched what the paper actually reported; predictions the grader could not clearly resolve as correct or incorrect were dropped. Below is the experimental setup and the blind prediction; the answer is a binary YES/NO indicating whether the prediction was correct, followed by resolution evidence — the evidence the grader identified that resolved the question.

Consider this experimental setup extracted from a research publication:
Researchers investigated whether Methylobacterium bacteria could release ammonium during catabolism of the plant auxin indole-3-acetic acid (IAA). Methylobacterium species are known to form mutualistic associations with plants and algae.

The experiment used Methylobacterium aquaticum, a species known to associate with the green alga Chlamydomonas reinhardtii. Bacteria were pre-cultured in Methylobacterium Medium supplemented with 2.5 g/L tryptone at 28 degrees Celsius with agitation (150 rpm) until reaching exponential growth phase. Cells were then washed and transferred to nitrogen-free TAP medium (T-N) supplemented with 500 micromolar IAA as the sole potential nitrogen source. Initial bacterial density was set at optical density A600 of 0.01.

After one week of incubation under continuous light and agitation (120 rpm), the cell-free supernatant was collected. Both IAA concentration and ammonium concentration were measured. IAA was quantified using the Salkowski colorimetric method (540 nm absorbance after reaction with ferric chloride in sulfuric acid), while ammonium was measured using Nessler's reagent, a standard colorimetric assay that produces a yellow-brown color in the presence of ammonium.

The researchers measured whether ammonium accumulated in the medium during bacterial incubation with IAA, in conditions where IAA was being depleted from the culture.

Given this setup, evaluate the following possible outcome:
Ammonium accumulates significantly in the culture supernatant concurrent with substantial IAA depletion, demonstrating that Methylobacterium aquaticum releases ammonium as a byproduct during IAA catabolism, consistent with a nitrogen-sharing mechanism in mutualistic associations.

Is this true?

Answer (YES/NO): NO